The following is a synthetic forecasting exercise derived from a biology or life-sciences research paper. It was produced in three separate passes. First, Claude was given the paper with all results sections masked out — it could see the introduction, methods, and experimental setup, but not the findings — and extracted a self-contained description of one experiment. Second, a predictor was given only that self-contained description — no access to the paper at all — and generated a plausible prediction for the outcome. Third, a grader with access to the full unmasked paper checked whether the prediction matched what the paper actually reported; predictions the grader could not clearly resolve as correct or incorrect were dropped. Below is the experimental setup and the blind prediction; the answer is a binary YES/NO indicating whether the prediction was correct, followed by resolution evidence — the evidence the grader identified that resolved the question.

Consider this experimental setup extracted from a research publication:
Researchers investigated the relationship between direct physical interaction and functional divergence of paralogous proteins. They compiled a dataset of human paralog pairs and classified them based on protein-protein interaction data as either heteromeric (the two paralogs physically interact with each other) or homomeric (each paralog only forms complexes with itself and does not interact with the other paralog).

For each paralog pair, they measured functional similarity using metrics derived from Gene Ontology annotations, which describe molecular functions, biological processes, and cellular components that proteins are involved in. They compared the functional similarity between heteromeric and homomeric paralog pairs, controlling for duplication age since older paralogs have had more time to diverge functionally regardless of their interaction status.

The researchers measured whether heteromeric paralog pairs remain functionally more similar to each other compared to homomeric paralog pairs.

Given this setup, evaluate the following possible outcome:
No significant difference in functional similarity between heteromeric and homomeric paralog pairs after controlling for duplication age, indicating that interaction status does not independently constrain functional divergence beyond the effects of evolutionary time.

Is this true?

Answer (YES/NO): NO